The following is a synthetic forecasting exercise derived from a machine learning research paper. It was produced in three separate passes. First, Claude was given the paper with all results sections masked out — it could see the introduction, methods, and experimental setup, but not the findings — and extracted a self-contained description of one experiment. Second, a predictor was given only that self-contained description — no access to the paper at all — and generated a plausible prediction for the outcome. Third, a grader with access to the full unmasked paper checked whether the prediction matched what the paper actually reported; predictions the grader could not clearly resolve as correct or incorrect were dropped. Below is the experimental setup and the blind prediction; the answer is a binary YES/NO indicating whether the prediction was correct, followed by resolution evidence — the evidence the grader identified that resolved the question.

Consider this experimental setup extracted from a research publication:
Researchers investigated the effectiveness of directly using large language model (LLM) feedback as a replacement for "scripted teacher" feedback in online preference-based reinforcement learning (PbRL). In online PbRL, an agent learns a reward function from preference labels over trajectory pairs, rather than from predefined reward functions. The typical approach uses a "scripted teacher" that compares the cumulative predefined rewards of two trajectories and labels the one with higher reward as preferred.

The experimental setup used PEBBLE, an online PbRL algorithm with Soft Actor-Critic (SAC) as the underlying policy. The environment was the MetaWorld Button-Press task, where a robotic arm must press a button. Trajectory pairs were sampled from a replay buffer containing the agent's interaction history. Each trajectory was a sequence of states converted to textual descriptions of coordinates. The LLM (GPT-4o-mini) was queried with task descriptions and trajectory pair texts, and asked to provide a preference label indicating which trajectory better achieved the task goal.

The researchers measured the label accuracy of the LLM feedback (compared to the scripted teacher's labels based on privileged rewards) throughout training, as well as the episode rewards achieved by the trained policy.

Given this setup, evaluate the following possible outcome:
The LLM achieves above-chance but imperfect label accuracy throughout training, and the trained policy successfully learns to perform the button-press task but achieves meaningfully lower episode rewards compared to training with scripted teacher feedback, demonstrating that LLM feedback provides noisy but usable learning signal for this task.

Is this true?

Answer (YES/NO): NO